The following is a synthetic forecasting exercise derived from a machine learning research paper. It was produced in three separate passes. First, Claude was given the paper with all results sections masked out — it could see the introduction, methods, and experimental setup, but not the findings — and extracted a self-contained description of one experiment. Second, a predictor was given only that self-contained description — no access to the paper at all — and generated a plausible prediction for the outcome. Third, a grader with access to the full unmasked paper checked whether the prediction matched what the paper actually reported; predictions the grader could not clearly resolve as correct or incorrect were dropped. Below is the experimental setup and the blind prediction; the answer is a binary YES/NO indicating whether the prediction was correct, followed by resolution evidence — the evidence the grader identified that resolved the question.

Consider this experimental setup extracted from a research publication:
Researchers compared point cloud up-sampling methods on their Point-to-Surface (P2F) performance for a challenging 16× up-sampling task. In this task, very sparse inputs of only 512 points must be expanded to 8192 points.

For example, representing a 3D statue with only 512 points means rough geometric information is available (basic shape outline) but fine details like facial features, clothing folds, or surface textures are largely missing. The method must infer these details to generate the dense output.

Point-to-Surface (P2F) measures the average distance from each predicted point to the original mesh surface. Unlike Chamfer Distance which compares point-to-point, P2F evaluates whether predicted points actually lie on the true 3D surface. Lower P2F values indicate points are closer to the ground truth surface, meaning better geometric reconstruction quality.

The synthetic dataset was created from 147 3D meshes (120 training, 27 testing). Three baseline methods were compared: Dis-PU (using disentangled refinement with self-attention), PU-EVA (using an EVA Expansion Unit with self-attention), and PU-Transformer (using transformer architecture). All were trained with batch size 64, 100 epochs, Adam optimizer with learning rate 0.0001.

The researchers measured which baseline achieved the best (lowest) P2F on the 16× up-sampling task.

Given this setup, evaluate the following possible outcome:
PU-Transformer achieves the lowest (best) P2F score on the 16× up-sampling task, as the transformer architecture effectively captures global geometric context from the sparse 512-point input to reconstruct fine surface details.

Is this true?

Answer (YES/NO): NO